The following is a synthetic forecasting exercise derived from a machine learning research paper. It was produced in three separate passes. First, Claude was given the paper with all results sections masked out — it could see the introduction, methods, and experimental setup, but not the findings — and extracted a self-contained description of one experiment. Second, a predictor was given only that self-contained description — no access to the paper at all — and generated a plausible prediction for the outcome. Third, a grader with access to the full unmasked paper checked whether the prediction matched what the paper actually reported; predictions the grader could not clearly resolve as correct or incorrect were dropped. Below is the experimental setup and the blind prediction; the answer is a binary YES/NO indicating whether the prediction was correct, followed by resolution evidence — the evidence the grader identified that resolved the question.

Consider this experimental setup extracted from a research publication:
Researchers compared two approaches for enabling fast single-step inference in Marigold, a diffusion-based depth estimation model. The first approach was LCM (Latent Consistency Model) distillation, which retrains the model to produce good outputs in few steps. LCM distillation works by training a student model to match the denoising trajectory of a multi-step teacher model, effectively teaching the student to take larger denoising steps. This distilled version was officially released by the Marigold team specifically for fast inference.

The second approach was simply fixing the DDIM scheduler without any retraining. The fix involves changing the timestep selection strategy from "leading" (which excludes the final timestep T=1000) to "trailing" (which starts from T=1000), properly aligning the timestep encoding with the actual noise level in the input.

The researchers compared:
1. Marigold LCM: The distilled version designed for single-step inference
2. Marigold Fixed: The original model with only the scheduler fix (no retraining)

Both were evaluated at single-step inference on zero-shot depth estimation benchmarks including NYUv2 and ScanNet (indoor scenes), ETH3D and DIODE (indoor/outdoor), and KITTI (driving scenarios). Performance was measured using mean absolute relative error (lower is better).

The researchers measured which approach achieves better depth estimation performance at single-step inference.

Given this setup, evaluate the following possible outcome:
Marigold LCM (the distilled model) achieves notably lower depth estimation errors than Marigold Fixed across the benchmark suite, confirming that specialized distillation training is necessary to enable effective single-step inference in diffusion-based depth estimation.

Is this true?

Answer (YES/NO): NO